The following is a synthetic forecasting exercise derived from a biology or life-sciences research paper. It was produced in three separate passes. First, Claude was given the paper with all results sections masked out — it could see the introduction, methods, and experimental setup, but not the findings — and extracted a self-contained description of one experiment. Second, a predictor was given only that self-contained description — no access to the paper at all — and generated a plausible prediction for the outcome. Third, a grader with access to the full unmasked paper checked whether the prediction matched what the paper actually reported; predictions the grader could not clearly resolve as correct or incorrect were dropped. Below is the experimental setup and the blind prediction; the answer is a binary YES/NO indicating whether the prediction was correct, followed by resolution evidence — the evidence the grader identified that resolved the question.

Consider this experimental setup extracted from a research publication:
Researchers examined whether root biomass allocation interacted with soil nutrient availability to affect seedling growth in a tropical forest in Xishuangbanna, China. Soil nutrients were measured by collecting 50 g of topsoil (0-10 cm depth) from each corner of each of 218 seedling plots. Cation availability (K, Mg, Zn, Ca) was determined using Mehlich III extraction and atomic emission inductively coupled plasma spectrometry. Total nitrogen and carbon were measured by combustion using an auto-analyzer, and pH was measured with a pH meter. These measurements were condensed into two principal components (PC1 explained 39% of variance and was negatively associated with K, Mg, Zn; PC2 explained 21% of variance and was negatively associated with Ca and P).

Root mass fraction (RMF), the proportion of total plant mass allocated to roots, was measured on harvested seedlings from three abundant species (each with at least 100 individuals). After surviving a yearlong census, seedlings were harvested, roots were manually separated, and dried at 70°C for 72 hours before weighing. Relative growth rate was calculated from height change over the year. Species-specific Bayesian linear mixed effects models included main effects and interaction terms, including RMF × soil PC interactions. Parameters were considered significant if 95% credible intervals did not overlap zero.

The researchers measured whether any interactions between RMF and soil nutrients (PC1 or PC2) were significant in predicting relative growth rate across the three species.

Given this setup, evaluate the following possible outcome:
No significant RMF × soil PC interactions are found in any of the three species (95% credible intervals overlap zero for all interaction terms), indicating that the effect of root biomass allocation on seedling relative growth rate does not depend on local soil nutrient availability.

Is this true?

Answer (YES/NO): NO